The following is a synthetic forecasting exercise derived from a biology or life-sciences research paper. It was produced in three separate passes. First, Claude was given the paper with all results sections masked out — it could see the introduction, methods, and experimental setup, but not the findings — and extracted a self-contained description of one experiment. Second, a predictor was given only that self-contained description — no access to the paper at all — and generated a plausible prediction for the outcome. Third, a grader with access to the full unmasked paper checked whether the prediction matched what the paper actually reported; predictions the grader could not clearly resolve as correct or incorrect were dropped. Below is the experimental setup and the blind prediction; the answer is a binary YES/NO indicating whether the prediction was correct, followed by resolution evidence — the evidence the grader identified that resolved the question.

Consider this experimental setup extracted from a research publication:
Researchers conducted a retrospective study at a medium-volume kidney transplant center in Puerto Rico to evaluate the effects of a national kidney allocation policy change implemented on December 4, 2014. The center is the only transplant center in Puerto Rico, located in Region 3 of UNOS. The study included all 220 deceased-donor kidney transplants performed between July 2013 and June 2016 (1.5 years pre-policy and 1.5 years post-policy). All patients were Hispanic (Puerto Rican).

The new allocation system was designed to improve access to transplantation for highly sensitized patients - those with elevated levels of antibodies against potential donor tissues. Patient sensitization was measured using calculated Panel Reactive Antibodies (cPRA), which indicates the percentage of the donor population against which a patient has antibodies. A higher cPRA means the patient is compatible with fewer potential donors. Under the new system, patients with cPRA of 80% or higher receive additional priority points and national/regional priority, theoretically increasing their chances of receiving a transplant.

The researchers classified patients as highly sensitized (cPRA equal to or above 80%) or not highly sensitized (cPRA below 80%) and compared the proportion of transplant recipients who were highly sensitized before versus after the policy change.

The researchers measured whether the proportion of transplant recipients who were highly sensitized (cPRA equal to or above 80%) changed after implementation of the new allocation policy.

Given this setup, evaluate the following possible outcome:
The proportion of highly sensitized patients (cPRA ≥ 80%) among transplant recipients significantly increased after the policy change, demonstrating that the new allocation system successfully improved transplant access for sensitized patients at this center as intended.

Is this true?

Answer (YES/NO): NO